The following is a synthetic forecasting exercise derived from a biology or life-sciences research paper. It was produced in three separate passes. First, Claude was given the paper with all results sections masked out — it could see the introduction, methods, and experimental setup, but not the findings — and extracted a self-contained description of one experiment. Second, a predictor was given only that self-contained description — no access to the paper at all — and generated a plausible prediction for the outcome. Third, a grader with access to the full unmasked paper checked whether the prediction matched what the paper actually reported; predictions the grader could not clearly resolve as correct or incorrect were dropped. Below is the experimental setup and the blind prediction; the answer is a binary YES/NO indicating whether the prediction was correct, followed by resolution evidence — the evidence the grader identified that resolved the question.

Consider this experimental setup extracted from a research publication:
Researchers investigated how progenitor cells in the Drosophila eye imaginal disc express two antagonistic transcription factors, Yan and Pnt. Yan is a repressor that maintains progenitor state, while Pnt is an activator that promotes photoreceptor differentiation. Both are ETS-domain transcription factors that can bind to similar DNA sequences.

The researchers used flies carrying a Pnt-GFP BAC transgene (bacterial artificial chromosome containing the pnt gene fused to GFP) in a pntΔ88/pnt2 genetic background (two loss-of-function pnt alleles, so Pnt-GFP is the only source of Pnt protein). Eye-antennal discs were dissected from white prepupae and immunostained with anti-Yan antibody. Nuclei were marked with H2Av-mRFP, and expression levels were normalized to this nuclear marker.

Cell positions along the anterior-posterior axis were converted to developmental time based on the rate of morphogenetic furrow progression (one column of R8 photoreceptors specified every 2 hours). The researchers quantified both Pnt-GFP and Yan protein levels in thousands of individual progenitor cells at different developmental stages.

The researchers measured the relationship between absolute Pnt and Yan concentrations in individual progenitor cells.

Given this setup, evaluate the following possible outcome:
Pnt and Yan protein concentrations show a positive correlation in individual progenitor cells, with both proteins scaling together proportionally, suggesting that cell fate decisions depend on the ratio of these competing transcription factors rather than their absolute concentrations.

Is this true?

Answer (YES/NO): YES